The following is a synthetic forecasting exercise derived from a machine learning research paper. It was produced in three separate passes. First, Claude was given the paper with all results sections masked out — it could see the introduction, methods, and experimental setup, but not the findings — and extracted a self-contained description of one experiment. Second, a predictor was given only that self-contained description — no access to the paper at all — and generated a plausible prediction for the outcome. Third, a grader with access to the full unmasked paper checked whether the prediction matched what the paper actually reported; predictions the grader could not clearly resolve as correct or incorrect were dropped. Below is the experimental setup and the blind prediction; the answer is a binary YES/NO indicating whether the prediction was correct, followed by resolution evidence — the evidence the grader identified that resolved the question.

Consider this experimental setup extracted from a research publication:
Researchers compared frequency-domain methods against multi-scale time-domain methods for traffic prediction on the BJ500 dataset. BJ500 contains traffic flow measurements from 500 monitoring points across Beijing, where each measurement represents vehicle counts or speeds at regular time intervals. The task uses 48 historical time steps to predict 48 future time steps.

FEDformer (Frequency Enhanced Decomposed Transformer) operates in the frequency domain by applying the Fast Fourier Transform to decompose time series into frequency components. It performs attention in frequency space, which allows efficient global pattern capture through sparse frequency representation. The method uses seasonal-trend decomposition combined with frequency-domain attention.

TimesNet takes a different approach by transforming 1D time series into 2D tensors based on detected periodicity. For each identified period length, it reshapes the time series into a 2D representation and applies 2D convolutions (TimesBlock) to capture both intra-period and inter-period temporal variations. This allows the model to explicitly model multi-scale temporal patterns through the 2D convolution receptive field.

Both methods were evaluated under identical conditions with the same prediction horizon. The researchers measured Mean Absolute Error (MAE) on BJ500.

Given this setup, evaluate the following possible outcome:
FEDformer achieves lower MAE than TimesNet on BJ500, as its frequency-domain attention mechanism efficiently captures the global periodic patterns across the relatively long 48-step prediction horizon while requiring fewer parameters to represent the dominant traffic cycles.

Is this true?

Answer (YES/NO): NO